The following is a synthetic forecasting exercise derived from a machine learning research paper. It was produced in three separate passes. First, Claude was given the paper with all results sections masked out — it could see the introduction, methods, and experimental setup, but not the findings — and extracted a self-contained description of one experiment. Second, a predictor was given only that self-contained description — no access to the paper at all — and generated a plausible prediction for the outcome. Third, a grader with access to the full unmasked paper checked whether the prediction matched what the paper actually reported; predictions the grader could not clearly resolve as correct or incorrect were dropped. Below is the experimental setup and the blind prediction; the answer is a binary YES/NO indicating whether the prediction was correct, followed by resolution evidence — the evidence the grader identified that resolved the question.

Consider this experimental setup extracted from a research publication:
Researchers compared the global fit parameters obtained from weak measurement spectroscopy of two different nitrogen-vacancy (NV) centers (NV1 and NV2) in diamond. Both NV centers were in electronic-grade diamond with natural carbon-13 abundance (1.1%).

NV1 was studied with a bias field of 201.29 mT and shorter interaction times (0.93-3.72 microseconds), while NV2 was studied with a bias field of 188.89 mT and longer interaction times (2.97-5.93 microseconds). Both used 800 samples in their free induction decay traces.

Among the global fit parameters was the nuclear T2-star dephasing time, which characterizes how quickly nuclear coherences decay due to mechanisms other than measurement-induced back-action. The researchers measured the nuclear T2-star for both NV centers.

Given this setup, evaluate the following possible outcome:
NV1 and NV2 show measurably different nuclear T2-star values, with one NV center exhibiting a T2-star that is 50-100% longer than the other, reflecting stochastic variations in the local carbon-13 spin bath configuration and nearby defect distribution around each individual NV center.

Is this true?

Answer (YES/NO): NO